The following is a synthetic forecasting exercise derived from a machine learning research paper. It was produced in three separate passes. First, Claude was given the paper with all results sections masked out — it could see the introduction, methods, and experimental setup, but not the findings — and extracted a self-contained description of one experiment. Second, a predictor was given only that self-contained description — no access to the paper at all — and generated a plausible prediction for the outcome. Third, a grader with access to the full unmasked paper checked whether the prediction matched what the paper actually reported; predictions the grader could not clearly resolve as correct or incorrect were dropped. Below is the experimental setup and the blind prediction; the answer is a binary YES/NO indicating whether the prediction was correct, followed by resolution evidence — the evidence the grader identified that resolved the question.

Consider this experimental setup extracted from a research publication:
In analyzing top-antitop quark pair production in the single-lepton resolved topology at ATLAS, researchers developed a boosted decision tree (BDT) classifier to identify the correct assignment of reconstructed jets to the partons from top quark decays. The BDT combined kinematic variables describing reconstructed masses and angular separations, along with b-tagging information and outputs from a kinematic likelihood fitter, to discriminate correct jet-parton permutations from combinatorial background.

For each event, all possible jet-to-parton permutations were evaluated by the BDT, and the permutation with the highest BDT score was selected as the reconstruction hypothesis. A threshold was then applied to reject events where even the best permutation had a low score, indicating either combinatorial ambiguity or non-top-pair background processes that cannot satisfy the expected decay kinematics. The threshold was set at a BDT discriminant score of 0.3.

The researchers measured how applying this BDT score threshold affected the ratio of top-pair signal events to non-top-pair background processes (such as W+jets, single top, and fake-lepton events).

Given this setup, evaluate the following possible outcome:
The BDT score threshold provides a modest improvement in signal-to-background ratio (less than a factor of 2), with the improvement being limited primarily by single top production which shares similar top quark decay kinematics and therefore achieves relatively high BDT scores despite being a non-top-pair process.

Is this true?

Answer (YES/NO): NO